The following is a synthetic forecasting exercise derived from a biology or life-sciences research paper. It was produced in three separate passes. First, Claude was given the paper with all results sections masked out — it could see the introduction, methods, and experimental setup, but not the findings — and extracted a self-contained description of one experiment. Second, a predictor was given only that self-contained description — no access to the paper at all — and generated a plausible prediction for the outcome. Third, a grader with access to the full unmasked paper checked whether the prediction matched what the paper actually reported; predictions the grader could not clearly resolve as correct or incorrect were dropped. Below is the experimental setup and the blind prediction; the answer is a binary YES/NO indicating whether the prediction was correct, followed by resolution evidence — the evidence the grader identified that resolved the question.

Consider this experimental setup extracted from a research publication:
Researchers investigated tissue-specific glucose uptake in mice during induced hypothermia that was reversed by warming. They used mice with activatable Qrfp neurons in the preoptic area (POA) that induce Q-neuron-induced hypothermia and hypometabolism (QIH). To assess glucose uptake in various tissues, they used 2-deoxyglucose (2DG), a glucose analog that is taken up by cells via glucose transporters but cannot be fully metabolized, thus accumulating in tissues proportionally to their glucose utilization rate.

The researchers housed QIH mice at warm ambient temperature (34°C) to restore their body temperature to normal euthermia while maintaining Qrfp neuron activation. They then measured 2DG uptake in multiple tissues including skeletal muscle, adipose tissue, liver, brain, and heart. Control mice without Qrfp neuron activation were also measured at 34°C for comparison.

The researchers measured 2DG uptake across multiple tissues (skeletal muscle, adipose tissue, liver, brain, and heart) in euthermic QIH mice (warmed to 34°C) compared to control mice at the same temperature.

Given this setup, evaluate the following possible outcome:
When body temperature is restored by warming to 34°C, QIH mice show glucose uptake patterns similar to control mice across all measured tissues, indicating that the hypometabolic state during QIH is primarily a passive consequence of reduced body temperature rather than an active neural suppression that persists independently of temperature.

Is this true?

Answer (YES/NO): NO